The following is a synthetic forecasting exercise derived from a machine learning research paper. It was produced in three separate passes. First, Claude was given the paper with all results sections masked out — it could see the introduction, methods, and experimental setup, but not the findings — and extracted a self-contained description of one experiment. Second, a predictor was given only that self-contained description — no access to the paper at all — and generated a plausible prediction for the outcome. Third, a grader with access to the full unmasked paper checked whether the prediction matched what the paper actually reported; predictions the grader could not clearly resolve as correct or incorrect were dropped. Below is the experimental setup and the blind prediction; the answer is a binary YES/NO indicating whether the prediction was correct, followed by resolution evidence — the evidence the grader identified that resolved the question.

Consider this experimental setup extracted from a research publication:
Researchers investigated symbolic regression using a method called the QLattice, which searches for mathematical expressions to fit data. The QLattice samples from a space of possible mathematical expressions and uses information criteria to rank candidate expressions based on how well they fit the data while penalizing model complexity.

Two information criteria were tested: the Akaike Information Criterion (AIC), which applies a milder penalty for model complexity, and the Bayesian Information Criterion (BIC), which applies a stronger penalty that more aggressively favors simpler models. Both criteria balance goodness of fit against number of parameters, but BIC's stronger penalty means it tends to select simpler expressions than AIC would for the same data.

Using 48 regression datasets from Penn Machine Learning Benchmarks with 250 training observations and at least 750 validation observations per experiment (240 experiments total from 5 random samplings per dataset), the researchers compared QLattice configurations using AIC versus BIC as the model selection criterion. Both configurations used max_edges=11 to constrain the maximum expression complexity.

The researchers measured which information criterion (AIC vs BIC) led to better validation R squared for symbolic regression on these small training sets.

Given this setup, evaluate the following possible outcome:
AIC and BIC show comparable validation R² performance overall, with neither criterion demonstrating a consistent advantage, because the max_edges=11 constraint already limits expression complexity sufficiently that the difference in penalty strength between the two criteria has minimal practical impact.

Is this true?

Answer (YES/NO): NO